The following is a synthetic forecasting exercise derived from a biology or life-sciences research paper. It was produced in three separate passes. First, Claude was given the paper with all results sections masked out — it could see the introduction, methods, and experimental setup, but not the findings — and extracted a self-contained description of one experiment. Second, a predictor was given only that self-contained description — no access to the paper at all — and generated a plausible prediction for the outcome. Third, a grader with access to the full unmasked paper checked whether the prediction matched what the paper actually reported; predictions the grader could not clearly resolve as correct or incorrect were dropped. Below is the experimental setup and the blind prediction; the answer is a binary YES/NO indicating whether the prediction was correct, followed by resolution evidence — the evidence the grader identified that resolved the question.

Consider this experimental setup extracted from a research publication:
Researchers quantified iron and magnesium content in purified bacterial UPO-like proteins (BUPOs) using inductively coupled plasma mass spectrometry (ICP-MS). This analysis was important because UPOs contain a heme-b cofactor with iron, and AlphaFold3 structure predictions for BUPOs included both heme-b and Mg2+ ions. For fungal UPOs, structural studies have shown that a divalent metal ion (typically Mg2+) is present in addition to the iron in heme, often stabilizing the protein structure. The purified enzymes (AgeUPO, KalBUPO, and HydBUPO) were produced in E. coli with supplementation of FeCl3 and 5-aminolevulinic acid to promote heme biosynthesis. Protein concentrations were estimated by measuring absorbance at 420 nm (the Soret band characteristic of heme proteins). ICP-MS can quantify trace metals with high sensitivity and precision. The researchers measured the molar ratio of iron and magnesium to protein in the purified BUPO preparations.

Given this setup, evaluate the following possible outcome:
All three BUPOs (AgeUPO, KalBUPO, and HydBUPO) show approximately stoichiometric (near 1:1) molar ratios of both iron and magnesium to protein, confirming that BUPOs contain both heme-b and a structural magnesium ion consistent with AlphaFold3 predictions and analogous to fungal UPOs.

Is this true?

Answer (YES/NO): NO